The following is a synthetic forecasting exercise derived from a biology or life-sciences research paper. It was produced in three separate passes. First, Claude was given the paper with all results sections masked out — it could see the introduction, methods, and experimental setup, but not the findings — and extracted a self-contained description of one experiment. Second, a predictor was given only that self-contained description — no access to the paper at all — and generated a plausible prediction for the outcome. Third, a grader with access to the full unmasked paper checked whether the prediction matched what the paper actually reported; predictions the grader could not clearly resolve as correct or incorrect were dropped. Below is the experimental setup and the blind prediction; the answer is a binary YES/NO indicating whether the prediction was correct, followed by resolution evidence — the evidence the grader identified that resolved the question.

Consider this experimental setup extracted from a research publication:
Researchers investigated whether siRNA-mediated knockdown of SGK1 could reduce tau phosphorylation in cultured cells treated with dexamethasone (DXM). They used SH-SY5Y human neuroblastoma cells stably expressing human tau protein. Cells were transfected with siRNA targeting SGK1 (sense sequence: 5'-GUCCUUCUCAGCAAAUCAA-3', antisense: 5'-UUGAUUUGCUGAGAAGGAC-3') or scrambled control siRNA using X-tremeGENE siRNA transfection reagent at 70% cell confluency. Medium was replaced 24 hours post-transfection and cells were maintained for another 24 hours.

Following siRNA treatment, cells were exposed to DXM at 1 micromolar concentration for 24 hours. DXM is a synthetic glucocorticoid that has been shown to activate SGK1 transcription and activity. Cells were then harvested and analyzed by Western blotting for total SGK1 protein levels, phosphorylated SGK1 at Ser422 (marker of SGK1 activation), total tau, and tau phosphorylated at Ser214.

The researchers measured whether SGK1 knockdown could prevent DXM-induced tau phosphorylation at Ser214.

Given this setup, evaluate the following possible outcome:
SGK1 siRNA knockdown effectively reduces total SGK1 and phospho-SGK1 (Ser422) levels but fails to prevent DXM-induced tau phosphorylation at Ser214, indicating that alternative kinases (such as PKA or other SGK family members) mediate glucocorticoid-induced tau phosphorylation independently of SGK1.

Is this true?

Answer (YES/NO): NO